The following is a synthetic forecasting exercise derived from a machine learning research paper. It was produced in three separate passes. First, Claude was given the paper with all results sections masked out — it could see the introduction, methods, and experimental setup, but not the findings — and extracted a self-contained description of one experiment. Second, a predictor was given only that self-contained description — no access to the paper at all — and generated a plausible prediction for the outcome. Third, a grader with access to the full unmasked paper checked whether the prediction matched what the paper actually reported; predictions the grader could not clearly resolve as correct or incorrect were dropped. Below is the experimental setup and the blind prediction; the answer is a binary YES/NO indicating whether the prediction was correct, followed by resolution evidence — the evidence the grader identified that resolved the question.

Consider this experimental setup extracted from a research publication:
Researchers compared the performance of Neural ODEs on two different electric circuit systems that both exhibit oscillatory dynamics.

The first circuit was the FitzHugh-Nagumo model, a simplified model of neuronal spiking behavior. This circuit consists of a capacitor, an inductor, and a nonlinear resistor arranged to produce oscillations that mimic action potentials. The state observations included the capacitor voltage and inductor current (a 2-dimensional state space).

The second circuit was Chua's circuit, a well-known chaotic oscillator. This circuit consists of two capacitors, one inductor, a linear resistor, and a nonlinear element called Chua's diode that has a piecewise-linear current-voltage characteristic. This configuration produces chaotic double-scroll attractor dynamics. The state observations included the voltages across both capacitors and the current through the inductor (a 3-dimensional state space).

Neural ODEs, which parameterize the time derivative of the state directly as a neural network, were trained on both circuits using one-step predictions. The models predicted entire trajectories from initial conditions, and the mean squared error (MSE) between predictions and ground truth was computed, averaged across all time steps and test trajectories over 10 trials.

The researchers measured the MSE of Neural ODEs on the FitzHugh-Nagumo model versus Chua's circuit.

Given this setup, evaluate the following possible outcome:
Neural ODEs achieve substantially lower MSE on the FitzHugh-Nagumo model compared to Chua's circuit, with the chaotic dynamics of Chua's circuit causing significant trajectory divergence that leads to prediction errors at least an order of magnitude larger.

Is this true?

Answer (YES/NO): YES